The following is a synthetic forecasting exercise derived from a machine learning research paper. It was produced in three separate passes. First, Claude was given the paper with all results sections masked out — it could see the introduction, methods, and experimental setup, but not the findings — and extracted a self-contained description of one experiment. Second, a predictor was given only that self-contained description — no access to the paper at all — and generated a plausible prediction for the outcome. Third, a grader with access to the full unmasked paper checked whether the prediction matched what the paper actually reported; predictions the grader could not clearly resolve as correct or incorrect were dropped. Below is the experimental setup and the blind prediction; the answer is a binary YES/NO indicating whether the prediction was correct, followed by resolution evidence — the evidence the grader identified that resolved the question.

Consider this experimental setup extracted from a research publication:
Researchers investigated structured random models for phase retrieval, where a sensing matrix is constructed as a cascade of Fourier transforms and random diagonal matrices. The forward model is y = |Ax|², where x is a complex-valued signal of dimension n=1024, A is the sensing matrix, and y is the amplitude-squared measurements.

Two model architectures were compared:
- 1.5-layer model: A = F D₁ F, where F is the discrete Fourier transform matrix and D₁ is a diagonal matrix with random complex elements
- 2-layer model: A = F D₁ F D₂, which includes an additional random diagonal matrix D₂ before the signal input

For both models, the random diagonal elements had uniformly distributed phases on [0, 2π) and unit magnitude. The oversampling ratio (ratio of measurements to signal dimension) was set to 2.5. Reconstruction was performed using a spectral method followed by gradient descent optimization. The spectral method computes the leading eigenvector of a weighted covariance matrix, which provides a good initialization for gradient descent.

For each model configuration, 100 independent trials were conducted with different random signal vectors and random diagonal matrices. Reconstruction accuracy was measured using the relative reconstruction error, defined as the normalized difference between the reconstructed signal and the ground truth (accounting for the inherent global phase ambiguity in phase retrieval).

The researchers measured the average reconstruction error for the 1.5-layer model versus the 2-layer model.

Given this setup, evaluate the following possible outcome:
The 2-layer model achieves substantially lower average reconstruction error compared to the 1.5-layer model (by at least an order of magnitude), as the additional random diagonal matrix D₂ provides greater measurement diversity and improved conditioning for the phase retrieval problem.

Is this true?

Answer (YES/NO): NO